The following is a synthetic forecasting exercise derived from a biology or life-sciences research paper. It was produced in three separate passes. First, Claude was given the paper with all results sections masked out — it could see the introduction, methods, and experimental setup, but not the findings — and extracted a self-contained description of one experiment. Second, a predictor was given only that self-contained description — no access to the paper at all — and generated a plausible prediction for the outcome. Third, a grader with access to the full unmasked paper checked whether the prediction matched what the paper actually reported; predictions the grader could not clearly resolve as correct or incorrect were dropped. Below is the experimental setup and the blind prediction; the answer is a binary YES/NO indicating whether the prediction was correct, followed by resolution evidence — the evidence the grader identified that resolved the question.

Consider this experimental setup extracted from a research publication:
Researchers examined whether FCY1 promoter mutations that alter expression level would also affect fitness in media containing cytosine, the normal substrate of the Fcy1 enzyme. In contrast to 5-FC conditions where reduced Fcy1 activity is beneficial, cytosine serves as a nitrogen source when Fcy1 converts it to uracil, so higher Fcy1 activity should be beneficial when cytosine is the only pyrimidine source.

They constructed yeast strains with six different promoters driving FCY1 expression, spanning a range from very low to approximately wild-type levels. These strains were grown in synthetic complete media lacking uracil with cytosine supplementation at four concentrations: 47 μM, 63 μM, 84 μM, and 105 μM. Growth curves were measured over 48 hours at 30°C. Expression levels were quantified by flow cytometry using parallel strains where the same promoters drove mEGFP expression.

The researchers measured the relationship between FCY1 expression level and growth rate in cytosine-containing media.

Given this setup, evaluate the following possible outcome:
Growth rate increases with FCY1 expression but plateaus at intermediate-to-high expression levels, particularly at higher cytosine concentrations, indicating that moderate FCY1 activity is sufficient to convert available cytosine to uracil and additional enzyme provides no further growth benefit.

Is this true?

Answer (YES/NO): NO